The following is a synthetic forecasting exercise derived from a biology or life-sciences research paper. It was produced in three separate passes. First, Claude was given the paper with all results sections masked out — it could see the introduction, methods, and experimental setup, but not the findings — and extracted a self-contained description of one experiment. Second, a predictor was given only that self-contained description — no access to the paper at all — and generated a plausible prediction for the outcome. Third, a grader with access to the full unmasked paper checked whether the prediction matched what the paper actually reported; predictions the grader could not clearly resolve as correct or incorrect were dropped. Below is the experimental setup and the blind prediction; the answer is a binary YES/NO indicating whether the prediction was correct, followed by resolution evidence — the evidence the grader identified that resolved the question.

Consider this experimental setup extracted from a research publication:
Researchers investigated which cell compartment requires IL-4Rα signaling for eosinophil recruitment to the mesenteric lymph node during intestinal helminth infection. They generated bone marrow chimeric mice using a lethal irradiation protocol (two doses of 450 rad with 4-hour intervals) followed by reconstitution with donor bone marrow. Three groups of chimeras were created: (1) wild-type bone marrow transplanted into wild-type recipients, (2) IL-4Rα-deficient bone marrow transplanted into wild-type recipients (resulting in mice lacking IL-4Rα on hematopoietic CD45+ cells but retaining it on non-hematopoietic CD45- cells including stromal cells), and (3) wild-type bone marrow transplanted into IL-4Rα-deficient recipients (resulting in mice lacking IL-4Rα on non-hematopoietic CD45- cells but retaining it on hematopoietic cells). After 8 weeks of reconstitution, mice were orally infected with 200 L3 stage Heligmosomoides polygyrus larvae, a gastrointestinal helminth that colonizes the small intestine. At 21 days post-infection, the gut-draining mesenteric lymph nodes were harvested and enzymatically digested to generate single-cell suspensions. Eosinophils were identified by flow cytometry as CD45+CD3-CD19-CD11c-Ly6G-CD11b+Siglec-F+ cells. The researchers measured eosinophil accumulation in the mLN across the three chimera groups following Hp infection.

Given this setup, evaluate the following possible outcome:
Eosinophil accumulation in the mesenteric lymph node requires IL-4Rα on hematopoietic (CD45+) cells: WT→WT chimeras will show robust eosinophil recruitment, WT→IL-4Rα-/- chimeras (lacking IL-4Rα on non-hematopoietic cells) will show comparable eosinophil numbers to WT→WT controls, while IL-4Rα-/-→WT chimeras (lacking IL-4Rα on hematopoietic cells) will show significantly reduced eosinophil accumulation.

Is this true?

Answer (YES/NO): YES